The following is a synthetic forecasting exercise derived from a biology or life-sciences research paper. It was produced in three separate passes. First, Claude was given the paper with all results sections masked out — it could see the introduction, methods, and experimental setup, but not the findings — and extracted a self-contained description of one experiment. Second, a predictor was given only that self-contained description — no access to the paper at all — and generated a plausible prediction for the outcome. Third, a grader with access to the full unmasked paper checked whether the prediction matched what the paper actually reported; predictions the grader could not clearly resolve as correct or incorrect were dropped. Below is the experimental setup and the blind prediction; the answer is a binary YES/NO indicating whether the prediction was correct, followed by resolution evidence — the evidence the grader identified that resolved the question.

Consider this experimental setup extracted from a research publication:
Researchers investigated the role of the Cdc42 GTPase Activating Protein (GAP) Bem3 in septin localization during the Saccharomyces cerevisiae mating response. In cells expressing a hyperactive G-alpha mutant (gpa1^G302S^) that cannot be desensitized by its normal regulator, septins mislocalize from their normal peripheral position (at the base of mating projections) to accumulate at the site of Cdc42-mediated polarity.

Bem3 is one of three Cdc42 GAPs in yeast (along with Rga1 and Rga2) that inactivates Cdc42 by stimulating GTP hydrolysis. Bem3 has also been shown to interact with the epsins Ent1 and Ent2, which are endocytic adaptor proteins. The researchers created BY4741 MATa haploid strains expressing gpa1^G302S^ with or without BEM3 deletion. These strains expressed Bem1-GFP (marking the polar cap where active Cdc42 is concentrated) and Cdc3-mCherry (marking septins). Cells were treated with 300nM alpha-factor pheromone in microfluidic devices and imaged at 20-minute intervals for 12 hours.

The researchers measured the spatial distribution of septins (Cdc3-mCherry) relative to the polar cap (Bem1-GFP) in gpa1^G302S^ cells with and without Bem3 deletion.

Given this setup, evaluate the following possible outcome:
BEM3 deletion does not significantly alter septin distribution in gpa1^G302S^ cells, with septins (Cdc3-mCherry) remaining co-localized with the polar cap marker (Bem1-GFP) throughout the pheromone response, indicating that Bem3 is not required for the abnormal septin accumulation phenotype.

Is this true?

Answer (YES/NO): NO